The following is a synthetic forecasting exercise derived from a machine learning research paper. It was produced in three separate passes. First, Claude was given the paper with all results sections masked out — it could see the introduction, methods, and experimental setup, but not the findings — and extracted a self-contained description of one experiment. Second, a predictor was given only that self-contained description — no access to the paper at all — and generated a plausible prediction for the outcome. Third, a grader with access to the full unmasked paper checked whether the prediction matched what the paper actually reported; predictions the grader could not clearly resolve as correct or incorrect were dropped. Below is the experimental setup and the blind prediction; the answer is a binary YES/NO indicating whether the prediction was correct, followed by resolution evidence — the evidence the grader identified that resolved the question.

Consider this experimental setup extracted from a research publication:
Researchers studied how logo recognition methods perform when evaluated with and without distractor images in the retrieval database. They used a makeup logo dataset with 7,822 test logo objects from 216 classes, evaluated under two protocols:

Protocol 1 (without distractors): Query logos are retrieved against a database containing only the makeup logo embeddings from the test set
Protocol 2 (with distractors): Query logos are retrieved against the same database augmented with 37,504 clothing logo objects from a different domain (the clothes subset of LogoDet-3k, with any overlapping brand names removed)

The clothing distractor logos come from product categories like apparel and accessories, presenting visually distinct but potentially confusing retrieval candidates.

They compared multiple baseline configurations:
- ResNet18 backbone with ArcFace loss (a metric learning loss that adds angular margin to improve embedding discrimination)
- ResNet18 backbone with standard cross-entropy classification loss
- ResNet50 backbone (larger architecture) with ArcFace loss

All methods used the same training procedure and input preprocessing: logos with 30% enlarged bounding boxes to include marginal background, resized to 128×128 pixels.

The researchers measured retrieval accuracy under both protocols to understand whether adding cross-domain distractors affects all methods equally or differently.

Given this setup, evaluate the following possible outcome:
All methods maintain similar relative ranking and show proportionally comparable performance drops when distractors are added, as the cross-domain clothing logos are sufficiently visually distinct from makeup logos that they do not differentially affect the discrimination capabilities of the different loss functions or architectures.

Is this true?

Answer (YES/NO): NO